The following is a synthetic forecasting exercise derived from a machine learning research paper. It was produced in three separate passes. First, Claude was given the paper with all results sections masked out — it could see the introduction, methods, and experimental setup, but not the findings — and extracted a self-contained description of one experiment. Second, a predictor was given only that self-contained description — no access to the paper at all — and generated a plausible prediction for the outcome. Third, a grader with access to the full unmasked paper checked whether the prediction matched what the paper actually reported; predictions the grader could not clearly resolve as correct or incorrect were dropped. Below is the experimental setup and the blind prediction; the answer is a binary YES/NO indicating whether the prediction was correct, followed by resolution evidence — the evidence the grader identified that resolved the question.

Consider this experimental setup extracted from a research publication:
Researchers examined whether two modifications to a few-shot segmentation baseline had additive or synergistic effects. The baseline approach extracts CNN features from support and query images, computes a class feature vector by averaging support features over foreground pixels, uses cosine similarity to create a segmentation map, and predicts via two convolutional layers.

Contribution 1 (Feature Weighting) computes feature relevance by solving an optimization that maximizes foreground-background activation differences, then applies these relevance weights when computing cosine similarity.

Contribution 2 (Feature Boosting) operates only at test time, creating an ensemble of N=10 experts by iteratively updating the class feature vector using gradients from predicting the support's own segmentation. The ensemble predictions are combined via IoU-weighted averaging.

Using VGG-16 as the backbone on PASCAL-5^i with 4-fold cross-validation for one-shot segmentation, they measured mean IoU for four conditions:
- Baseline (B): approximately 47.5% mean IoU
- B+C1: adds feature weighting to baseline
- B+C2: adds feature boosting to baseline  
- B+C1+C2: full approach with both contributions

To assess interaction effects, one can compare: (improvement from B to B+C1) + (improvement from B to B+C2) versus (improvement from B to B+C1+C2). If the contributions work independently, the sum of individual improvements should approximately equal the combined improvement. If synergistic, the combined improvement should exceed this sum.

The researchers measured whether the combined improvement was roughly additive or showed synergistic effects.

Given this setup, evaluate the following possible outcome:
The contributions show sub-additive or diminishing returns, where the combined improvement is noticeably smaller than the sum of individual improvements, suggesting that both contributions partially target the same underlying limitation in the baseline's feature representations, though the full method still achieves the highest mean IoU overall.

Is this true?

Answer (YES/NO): YES